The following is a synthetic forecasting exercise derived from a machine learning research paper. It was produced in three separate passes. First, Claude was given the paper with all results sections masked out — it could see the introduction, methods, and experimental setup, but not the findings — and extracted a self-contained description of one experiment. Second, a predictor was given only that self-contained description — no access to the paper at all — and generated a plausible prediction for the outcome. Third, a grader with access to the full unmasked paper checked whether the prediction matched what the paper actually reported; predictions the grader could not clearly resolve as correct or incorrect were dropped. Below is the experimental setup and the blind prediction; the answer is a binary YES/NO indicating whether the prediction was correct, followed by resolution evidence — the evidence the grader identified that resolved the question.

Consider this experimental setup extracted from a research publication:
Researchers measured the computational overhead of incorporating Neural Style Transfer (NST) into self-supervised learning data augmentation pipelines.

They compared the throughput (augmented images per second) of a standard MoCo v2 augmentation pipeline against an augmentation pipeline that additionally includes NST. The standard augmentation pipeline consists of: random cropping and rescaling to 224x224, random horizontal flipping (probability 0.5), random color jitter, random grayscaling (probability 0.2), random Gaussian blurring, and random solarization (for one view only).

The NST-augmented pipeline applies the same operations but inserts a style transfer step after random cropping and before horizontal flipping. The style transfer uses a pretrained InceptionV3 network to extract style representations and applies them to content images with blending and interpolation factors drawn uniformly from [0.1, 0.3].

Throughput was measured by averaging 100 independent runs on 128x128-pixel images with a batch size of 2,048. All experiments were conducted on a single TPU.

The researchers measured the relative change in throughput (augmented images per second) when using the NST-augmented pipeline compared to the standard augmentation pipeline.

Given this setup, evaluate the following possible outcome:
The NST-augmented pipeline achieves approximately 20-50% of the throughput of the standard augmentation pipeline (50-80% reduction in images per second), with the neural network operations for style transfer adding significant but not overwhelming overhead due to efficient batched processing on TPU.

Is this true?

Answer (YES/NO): NO